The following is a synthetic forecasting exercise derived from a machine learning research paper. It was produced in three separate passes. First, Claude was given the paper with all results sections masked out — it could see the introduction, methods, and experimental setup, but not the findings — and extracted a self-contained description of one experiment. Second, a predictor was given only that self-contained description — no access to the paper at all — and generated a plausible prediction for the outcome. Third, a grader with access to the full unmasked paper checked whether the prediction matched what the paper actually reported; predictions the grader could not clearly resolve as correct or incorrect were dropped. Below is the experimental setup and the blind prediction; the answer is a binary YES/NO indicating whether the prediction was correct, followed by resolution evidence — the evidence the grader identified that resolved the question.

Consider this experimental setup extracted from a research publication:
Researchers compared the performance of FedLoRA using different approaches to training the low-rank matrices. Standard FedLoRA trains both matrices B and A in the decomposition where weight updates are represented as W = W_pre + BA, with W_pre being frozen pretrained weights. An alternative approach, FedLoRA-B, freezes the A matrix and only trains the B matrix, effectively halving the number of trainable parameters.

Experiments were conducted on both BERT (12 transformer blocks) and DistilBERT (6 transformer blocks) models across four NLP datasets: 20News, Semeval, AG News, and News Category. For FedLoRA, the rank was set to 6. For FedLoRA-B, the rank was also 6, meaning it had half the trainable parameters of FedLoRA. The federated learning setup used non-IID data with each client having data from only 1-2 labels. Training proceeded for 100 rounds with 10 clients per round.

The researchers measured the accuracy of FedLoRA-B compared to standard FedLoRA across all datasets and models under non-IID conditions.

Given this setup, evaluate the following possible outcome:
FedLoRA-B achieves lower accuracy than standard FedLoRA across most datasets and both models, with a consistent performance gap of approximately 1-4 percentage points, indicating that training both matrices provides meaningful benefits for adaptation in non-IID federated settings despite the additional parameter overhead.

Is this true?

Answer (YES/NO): NO